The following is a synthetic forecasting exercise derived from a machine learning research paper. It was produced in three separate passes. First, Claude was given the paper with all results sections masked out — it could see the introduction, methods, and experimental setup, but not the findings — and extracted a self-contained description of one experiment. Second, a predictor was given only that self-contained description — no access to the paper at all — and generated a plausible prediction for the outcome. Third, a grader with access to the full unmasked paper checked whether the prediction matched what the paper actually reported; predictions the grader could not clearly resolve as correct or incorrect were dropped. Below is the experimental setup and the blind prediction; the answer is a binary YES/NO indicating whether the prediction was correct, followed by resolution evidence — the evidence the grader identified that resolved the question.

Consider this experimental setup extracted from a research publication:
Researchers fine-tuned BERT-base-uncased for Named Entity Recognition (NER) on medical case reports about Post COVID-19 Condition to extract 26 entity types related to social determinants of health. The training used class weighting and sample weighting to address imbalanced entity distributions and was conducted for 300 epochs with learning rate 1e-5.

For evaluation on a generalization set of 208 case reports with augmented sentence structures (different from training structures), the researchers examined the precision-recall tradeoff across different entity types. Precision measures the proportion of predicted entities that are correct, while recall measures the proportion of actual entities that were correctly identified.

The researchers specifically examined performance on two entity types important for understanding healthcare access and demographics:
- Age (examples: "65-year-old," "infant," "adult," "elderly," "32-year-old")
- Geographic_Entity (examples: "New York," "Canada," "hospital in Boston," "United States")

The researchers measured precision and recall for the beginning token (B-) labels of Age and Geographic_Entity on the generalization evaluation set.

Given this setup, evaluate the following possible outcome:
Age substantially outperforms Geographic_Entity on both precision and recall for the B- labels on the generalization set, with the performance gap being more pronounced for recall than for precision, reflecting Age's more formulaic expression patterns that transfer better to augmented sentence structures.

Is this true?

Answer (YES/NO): NO